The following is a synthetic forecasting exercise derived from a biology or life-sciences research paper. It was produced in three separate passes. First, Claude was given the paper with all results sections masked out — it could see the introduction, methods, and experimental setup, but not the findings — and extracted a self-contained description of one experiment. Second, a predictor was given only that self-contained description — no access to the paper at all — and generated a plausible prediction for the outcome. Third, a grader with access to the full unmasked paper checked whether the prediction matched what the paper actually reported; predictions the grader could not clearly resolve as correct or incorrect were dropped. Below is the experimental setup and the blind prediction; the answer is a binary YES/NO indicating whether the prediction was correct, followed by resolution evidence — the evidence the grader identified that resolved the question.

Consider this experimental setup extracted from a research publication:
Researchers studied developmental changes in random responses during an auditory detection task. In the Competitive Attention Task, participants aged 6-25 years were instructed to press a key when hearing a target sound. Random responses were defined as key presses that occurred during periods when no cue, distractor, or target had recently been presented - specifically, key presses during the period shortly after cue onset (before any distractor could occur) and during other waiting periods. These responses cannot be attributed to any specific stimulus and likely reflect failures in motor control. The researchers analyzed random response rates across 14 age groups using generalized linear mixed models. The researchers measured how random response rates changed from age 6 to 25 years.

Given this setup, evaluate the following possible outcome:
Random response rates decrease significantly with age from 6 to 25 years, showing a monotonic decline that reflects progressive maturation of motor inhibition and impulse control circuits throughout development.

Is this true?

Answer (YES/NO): NO